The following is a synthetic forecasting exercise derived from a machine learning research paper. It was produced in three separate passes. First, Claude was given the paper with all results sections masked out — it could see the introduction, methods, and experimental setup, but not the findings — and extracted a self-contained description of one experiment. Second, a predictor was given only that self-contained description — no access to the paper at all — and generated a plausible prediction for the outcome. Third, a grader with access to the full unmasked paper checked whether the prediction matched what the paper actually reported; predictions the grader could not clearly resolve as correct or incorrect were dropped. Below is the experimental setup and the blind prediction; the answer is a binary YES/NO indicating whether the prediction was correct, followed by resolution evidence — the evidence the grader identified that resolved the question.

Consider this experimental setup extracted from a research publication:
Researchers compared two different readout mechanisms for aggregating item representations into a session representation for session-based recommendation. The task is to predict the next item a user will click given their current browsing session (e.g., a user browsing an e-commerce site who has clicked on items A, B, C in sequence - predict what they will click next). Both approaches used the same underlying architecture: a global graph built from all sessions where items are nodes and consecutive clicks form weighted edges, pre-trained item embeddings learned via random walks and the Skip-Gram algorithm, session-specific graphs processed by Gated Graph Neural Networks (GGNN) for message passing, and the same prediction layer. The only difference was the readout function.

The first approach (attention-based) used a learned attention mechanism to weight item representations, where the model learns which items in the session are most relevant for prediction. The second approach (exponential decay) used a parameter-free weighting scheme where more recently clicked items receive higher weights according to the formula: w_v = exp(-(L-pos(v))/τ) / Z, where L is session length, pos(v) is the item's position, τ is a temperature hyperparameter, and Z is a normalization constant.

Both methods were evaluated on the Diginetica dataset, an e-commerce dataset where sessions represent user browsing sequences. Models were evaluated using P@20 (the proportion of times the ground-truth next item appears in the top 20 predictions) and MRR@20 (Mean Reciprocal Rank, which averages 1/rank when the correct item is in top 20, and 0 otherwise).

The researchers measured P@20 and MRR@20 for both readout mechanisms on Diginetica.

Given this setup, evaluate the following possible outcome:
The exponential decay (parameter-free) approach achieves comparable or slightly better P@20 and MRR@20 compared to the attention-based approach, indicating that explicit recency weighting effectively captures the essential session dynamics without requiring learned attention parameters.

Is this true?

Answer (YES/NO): NO